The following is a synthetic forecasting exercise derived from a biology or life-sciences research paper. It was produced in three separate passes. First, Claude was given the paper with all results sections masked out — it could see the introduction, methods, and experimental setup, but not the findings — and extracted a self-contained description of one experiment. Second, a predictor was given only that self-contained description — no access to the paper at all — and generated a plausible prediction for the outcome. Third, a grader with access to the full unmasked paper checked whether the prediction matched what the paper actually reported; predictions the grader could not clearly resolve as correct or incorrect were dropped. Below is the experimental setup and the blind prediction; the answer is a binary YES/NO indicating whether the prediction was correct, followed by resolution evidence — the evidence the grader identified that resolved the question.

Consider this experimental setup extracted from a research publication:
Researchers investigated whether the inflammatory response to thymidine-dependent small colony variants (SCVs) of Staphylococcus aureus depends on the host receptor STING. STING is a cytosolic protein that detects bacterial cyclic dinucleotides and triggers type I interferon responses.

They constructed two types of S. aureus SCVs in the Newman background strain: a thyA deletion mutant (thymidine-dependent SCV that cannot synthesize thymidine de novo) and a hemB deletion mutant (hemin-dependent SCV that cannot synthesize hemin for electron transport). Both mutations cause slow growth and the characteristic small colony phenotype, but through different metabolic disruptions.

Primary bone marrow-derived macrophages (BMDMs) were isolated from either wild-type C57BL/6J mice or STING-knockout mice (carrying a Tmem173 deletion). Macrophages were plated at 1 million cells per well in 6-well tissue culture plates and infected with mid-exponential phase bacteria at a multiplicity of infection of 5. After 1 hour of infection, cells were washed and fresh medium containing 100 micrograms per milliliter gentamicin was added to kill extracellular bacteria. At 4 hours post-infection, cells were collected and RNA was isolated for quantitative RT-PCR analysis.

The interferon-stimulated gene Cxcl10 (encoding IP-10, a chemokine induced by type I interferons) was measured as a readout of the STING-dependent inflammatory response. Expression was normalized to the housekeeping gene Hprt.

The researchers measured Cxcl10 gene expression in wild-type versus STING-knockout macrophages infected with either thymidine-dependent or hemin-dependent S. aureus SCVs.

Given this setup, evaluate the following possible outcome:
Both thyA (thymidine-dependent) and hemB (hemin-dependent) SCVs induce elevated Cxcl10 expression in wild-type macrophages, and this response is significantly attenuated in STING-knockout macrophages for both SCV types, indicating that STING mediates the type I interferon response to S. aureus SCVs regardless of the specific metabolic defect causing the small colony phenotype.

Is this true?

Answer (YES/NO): NO